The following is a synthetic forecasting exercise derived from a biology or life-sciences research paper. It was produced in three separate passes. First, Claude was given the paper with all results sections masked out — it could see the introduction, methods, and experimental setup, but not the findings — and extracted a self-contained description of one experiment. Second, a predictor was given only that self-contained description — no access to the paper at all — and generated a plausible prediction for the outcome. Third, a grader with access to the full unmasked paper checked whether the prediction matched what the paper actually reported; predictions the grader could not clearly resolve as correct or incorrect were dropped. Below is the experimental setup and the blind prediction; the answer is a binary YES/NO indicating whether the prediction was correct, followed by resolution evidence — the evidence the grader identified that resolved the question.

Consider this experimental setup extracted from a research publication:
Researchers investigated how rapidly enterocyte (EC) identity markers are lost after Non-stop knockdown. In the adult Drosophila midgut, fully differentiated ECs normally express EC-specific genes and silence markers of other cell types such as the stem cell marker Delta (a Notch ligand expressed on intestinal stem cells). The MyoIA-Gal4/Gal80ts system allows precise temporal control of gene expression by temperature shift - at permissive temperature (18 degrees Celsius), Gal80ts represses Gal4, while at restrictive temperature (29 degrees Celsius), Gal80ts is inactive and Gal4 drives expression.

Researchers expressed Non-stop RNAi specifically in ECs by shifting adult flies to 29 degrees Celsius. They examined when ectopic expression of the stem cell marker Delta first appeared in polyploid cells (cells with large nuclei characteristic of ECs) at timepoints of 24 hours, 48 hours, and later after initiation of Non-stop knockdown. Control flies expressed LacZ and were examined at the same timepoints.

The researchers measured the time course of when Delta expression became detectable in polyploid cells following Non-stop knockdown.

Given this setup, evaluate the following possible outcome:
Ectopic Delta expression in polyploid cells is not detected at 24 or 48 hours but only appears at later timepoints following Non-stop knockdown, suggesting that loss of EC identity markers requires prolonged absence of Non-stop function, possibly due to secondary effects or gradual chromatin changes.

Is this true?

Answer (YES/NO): NO